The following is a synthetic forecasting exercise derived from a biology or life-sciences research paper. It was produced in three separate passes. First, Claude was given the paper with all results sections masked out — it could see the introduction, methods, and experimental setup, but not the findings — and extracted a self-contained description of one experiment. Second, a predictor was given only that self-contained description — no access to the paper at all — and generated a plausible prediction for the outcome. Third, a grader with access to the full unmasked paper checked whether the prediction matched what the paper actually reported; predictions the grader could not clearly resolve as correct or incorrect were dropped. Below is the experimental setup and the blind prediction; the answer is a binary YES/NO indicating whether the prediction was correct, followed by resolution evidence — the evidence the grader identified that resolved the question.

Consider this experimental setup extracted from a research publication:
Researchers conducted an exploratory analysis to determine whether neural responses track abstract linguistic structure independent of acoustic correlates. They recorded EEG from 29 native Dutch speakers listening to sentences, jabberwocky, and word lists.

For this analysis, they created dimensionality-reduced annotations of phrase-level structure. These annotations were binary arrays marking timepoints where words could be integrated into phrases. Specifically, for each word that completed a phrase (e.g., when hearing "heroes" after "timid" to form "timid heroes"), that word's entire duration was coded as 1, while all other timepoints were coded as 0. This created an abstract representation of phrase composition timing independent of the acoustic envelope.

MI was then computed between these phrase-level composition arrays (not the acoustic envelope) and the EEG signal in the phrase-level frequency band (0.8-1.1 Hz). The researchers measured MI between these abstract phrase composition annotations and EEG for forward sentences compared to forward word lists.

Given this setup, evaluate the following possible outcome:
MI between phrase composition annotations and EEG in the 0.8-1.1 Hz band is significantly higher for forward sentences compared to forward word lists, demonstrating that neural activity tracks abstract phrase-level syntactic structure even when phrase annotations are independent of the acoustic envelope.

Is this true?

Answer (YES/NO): YES